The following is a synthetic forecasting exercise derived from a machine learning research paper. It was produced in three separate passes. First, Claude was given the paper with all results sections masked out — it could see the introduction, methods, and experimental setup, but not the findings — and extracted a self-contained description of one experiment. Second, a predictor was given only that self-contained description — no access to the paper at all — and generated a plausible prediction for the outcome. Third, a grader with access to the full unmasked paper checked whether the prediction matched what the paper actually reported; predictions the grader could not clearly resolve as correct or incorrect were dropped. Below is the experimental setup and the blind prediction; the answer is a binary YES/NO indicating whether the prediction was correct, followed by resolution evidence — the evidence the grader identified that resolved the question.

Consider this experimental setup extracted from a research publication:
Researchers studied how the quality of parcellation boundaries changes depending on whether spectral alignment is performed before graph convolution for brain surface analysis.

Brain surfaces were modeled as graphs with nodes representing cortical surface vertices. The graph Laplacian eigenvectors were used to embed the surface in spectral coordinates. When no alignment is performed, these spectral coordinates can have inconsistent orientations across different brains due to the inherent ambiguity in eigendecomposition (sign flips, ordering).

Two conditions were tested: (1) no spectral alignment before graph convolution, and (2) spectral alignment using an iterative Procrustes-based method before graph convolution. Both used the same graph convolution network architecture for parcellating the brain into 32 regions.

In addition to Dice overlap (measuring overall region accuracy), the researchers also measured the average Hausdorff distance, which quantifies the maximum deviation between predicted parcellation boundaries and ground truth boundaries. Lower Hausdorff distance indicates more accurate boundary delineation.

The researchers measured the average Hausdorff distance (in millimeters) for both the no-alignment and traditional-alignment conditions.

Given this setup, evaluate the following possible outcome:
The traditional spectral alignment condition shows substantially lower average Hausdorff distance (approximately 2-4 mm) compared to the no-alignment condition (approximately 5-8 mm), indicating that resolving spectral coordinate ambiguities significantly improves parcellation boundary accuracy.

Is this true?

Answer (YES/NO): NO